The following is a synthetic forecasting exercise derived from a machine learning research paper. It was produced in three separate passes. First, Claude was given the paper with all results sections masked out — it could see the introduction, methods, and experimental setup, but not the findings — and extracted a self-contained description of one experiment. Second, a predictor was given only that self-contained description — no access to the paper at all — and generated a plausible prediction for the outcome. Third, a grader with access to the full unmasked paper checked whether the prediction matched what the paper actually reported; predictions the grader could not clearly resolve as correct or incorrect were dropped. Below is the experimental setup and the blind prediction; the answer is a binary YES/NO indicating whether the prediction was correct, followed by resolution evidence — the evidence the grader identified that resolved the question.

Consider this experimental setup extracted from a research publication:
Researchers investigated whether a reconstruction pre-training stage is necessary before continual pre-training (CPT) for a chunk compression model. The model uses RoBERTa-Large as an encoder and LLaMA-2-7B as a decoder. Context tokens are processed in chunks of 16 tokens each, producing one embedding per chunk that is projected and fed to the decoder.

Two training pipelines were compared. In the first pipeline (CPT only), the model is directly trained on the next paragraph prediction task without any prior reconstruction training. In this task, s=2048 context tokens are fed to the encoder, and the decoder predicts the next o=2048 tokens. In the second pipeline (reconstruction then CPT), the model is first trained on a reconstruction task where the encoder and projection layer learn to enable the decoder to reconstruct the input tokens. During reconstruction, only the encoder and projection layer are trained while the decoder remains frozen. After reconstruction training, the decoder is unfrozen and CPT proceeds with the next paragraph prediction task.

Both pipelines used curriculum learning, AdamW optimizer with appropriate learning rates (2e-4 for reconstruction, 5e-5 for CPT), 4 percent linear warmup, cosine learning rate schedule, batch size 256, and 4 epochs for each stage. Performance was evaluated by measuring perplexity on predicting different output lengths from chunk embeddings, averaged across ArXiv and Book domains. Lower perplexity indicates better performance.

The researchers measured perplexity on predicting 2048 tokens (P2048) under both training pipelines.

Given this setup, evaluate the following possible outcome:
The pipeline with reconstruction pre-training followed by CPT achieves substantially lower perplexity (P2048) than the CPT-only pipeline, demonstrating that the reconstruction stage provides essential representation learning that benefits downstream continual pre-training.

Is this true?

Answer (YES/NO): YES